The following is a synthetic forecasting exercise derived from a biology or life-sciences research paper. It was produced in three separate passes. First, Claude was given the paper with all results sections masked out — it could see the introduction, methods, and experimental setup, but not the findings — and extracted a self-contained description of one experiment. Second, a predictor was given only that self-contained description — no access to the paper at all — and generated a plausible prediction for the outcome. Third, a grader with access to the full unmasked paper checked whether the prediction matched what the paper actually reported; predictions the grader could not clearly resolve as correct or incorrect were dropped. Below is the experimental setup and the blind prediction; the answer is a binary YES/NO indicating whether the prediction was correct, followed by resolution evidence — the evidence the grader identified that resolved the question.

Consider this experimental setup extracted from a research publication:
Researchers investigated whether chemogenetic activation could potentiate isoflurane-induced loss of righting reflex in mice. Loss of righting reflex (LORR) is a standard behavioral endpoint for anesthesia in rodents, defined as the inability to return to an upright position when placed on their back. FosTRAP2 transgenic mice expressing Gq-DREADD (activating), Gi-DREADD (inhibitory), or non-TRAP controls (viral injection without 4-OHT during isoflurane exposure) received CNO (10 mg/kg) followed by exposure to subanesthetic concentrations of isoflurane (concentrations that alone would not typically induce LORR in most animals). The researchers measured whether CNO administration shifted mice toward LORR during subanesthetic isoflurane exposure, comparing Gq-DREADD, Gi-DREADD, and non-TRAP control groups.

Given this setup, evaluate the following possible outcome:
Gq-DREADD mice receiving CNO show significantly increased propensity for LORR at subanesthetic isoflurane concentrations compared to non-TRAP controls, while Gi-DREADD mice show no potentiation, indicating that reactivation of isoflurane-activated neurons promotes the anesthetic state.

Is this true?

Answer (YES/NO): YES